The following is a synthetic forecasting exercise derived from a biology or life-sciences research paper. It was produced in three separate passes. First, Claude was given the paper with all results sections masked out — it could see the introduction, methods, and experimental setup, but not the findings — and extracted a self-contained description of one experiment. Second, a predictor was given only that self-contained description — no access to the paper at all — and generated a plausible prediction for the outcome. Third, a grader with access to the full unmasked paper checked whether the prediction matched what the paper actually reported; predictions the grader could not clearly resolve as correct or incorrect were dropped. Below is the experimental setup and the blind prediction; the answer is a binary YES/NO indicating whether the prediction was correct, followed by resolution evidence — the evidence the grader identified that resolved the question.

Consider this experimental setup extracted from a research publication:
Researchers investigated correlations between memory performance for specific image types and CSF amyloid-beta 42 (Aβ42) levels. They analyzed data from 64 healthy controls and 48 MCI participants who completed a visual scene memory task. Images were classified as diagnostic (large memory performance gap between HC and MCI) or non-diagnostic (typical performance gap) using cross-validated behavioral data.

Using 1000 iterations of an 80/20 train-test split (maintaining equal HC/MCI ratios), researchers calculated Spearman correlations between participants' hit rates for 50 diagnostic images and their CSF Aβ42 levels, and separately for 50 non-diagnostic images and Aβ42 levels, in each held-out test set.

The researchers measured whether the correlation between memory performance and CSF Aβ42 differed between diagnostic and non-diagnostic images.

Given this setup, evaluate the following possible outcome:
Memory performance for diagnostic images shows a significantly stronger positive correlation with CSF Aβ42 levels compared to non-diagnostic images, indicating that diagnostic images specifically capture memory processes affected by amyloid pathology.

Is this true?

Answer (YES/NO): NO